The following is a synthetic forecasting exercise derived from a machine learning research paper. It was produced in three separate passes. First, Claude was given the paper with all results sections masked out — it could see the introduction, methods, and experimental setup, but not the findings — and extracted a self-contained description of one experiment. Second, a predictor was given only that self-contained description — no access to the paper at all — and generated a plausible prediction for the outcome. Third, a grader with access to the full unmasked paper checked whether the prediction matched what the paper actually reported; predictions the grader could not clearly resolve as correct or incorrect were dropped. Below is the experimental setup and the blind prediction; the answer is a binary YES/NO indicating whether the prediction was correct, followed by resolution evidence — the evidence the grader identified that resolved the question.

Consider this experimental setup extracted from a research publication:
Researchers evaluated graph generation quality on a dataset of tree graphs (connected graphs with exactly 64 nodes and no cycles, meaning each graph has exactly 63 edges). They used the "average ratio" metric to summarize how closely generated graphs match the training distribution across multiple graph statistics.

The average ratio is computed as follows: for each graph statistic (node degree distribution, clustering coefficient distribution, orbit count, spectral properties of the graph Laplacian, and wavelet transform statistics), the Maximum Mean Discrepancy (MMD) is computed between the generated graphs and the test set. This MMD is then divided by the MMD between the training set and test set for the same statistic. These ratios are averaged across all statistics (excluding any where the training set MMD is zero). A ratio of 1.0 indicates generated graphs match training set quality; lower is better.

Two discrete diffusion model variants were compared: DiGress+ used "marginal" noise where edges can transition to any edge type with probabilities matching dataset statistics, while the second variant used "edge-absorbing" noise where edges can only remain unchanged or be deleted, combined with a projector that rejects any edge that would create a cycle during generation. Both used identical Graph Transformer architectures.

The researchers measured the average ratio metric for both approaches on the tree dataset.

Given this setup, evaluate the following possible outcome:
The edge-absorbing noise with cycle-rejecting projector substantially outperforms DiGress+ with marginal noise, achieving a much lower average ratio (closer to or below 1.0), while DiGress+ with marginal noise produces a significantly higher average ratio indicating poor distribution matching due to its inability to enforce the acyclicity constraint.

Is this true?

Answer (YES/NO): NO